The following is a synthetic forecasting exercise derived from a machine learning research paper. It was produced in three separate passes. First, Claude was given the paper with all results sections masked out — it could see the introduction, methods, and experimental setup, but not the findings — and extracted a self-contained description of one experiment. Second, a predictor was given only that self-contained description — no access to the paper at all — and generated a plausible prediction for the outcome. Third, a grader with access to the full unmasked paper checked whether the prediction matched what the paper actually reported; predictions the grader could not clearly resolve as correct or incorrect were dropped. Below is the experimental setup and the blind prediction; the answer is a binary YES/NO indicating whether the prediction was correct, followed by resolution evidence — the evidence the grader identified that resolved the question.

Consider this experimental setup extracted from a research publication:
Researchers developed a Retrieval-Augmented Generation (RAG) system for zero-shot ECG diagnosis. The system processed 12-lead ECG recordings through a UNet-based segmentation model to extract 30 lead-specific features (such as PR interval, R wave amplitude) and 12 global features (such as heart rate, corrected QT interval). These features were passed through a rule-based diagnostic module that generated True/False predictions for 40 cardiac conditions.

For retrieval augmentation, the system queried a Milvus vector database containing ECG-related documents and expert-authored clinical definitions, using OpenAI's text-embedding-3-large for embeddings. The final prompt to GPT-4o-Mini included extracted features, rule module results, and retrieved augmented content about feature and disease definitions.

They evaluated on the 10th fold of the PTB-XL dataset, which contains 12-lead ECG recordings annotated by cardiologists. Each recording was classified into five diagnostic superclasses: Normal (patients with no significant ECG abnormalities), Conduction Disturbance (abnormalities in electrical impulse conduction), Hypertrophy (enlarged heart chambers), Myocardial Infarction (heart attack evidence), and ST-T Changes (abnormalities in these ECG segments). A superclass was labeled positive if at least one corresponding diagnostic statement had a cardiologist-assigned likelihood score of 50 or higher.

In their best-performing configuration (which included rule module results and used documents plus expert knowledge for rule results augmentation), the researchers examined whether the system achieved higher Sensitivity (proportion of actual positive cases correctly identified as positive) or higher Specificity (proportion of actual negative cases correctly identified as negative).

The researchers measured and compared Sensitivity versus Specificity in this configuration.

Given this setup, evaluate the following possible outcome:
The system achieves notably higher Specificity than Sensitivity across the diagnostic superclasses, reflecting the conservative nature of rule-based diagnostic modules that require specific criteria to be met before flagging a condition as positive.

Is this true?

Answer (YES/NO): YES